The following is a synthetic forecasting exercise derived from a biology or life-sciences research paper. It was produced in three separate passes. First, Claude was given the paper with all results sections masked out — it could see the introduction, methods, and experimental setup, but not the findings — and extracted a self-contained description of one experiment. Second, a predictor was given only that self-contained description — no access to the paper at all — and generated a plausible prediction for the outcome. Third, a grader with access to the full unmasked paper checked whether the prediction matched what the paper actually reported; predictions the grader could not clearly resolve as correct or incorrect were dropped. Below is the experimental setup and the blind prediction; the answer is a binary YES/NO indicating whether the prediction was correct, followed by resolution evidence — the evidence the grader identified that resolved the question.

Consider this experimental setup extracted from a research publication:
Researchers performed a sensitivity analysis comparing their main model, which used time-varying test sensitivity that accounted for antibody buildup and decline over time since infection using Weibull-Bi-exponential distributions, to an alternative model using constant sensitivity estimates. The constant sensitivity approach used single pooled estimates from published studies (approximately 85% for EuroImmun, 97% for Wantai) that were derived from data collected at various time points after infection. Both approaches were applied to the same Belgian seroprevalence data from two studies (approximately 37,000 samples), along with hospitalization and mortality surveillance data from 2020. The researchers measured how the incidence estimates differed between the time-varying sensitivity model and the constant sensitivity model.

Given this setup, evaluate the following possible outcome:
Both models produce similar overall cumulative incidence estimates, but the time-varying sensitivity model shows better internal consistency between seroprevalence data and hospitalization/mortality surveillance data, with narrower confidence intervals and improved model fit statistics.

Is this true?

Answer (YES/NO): NO